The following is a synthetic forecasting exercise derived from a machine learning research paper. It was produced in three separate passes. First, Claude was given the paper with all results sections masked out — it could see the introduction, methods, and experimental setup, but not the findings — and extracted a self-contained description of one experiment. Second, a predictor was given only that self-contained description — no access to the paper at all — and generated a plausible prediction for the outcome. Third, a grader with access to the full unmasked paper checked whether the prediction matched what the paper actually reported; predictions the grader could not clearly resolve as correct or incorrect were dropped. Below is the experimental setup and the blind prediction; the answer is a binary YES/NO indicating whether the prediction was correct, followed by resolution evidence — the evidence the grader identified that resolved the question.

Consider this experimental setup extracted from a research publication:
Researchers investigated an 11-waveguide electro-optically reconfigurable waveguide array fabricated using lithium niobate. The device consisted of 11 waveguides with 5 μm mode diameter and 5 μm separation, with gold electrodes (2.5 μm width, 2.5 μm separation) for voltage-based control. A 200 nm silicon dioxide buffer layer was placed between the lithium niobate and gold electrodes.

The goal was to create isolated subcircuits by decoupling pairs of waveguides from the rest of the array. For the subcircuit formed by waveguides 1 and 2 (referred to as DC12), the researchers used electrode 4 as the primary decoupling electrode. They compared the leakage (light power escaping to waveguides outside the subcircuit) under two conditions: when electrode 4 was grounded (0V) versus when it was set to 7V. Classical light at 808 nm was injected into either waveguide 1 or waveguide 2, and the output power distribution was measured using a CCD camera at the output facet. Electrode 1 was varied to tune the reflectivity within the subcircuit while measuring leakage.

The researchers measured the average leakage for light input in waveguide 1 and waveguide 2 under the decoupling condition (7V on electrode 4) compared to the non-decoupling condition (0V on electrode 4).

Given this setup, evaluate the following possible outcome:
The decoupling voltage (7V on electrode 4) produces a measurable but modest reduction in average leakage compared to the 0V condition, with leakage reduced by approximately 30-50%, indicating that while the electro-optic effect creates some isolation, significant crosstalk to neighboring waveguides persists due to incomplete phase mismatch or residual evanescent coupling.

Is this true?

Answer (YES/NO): NO